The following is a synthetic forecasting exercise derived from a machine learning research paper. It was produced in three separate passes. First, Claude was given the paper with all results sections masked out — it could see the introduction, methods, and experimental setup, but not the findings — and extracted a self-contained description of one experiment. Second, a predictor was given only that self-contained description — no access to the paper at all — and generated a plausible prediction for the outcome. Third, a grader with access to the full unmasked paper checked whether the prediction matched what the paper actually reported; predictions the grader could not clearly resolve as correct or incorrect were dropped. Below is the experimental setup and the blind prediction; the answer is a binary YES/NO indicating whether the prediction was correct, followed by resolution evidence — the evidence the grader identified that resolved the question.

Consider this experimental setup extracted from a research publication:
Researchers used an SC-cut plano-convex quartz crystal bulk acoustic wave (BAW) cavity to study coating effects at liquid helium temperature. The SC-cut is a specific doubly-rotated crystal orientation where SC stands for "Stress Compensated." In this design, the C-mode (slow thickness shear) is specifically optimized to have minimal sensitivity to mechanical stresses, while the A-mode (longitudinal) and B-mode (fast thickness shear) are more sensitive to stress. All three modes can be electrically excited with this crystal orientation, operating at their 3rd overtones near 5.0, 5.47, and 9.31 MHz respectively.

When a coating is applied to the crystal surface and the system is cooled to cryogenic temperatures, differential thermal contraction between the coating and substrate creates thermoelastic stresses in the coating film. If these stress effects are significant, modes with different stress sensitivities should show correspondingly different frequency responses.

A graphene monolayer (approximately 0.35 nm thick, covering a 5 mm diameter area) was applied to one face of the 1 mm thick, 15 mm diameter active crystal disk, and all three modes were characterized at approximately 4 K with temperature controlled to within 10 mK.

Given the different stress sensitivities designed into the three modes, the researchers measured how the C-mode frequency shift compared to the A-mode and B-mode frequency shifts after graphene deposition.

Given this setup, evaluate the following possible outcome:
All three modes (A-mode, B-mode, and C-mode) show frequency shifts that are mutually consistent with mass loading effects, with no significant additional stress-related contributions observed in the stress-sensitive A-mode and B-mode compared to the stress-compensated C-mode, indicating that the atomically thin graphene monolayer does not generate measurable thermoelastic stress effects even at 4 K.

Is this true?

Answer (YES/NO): NO